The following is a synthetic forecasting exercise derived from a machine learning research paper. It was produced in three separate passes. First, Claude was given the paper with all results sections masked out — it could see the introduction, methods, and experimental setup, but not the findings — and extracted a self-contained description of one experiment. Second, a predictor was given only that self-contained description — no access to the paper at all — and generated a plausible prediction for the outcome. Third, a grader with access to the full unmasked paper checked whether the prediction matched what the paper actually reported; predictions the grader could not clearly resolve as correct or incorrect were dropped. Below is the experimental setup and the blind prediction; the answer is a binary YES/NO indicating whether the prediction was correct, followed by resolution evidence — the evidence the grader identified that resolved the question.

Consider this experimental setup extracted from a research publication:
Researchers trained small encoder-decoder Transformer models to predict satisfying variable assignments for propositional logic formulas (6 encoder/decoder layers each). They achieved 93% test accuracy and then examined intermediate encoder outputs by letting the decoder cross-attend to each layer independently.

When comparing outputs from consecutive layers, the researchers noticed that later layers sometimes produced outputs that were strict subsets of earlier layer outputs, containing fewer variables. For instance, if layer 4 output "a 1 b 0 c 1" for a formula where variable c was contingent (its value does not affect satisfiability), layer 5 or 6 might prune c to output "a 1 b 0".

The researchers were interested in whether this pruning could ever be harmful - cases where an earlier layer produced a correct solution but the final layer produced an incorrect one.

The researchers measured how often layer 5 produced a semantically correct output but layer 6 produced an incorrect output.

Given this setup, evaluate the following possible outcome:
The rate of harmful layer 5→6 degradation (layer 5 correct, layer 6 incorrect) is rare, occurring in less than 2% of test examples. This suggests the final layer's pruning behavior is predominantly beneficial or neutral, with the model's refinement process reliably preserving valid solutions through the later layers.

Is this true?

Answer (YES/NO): NO